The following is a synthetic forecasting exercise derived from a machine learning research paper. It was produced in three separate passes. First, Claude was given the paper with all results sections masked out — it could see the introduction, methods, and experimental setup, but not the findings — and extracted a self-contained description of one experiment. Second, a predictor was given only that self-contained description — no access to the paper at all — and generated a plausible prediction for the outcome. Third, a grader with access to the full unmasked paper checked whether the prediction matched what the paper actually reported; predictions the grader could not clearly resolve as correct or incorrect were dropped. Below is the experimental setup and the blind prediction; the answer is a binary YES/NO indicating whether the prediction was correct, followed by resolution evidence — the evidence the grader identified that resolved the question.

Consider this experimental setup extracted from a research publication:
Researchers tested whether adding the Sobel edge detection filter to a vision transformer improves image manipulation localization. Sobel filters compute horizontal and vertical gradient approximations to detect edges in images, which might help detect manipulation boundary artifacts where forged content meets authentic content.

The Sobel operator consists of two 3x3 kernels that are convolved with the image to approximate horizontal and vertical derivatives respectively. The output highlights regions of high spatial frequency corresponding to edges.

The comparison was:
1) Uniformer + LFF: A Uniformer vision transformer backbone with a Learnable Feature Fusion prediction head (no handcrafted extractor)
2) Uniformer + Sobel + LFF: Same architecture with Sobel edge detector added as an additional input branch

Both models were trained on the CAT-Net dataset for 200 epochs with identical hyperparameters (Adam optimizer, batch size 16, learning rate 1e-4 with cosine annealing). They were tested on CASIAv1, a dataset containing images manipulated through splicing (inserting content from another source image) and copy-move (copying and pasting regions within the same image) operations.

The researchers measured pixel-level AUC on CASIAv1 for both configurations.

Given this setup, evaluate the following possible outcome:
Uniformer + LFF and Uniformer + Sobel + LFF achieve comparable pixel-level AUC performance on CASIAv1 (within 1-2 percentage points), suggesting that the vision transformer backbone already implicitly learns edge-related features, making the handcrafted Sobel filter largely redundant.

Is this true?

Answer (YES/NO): NO